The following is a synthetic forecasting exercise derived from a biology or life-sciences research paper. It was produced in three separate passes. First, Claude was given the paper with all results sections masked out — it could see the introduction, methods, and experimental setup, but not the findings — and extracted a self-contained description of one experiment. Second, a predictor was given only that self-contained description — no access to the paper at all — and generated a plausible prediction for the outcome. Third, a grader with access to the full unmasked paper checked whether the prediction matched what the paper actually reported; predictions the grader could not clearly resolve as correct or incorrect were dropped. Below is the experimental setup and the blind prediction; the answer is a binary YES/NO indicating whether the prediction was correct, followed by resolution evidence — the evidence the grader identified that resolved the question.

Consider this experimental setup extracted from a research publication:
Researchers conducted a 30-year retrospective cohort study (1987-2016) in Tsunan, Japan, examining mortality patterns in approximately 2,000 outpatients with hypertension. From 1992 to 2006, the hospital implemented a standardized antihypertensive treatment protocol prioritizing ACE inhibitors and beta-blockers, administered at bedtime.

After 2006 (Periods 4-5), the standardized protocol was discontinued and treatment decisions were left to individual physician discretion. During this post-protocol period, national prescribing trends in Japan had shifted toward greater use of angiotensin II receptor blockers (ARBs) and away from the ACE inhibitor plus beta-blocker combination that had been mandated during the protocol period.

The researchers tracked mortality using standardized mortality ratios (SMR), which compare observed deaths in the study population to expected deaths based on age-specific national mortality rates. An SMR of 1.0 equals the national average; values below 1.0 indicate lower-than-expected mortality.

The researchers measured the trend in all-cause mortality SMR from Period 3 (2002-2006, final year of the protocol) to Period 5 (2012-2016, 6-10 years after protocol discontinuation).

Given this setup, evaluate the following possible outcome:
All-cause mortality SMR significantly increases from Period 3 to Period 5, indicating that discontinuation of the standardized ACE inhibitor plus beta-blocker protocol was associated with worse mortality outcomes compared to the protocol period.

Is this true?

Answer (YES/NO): NO